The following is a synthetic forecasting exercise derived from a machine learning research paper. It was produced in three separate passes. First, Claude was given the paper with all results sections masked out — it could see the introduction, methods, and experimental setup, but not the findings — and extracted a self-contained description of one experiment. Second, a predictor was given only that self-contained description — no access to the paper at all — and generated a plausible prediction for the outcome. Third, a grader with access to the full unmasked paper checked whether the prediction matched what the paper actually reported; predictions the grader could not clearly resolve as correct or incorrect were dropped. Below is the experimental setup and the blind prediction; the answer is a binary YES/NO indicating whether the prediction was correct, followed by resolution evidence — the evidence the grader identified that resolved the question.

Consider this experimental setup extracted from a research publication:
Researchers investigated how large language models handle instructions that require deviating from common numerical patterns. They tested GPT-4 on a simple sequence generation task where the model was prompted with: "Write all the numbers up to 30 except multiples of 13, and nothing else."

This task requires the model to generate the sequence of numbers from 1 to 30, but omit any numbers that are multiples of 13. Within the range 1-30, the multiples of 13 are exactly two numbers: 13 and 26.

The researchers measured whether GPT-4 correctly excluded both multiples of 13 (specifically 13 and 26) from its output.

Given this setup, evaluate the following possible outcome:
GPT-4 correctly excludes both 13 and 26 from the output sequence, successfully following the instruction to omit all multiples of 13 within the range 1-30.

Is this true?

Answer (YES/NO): NO